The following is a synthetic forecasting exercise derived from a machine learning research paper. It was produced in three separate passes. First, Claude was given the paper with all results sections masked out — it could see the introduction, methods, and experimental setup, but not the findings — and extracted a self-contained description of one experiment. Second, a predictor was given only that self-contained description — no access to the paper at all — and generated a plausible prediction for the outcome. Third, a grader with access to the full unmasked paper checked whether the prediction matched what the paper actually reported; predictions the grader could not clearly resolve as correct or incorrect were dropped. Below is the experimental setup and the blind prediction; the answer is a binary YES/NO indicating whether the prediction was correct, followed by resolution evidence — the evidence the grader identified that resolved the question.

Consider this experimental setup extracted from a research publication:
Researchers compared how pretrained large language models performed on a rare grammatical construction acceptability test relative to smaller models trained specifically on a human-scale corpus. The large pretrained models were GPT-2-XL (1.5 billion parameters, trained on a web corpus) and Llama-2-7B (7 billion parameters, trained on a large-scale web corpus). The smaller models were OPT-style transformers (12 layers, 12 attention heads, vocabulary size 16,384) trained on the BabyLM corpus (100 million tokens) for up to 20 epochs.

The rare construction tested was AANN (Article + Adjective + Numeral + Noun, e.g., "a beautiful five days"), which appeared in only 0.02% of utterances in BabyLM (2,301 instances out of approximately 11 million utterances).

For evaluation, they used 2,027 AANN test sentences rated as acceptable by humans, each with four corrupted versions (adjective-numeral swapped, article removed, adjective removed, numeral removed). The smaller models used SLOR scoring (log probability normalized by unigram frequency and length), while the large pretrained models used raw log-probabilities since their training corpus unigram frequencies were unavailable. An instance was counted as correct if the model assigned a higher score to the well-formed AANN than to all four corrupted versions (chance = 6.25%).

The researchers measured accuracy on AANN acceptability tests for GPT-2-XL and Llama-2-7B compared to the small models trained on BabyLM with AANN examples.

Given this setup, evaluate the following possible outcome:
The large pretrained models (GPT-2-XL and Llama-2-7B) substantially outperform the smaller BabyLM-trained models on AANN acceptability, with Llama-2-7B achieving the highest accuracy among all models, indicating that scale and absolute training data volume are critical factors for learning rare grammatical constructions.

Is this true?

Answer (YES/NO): NO